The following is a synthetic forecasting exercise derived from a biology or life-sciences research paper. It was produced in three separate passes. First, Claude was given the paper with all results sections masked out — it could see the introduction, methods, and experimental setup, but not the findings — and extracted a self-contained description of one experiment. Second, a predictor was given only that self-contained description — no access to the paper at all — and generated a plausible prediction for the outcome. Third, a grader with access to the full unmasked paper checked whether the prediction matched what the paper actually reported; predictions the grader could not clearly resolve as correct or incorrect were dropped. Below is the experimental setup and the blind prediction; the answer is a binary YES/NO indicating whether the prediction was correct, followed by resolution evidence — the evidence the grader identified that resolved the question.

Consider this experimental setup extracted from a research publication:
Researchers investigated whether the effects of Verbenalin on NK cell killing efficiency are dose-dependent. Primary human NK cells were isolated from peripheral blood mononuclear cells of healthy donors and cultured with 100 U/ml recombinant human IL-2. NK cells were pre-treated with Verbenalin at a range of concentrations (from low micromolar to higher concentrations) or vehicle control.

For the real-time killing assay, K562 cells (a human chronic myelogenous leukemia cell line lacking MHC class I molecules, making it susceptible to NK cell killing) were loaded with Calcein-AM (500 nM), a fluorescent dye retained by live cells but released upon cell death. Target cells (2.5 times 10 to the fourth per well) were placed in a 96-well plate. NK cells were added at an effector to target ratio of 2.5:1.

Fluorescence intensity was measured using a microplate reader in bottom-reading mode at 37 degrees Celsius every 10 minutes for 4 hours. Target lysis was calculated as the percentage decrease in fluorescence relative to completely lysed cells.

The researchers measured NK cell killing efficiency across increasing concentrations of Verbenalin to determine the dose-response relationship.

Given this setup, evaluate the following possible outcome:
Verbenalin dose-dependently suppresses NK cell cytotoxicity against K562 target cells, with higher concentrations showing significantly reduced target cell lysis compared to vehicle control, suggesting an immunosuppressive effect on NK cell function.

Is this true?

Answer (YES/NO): NO